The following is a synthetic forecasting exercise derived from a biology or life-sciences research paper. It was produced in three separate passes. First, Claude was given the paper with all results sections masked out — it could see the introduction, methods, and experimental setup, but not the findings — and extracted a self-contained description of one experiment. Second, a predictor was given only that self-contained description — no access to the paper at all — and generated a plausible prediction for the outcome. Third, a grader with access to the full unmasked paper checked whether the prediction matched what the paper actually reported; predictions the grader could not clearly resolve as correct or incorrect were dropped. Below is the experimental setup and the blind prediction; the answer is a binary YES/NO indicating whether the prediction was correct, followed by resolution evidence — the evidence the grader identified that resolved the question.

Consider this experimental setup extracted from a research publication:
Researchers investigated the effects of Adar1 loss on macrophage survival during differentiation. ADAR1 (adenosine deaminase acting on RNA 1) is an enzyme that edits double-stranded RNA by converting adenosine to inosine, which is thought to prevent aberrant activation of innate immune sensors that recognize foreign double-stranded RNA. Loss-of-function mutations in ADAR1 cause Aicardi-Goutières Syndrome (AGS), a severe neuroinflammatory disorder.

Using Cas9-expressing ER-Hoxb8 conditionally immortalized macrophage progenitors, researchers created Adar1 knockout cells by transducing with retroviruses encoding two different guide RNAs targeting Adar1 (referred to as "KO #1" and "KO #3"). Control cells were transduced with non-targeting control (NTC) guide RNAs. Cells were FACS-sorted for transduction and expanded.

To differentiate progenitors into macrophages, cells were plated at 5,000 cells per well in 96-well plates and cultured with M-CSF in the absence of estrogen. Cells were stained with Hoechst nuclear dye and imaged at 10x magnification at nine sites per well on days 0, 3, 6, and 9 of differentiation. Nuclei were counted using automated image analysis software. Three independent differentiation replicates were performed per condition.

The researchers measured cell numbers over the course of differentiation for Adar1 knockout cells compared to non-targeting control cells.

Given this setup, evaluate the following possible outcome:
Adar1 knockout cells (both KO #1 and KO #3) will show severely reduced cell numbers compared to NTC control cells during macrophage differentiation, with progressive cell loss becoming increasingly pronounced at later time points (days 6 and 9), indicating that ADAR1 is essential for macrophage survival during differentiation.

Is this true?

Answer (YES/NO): YES